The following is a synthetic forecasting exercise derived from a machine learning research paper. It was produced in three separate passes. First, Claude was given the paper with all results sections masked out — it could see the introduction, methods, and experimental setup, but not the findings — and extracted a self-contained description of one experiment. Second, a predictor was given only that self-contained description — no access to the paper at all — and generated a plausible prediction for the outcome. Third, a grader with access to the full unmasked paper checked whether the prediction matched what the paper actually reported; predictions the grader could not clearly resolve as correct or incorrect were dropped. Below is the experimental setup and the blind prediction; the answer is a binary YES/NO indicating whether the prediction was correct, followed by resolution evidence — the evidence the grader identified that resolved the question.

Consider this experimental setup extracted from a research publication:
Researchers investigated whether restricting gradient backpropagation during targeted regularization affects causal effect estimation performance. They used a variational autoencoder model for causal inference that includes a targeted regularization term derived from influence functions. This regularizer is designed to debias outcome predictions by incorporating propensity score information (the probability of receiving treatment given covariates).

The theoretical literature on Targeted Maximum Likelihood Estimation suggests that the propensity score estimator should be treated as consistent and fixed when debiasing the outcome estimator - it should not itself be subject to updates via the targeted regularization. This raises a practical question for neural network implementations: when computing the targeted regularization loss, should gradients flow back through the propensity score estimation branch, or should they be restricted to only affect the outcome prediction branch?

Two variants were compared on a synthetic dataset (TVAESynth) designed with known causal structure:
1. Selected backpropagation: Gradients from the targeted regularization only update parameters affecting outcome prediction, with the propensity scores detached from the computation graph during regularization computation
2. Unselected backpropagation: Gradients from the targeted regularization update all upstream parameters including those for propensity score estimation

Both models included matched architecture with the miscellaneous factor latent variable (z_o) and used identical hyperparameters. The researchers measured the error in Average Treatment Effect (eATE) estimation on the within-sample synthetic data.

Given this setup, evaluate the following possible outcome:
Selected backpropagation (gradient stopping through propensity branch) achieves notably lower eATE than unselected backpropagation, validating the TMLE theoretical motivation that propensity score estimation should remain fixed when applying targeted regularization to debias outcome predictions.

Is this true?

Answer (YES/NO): NO